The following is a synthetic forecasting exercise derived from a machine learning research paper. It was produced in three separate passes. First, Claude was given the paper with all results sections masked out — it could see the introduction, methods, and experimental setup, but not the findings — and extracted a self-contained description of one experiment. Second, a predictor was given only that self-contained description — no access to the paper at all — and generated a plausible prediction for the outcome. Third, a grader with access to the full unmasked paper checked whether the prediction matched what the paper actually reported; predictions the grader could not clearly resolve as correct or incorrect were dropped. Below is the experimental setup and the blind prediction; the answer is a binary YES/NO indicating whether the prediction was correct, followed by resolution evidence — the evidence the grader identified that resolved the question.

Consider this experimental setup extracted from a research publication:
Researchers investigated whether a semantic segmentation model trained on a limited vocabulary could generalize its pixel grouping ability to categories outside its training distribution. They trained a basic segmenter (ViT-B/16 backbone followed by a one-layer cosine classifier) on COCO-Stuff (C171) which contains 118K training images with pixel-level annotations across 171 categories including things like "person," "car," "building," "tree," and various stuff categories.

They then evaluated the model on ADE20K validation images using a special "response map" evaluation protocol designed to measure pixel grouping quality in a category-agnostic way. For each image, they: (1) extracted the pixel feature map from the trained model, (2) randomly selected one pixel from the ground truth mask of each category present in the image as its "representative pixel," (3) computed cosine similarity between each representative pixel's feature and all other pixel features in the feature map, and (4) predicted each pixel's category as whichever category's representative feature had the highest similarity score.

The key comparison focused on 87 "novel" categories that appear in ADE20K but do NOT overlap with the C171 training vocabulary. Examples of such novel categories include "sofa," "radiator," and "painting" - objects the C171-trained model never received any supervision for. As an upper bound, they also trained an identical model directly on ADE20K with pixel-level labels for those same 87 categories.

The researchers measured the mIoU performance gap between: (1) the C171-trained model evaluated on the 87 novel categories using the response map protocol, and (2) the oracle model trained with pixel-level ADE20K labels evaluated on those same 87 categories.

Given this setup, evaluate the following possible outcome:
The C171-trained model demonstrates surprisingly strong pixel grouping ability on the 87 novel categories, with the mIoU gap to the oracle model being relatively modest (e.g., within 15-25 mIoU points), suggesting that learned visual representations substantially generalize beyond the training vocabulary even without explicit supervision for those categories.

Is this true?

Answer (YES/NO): NO